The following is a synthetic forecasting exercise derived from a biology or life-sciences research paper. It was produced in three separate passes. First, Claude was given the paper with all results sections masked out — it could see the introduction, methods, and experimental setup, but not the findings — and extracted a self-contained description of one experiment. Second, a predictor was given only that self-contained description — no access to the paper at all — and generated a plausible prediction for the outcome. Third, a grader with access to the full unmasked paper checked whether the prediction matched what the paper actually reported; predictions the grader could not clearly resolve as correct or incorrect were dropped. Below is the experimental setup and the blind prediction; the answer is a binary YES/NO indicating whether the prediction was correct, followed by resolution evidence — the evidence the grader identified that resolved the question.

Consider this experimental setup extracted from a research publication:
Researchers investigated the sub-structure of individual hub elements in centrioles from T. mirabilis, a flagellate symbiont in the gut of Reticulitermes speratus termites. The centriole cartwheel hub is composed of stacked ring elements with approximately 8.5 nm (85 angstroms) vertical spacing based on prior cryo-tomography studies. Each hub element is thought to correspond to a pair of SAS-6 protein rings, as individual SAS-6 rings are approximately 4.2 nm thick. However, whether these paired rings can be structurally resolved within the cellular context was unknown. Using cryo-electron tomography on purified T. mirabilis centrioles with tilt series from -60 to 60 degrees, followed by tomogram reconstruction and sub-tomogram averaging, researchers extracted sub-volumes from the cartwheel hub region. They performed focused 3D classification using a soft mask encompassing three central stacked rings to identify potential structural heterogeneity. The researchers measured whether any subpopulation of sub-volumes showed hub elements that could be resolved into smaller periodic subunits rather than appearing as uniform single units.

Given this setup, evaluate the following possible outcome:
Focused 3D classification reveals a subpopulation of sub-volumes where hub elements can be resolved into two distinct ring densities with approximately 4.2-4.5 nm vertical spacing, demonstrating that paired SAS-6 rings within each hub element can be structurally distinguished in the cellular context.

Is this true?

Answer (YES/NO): NO